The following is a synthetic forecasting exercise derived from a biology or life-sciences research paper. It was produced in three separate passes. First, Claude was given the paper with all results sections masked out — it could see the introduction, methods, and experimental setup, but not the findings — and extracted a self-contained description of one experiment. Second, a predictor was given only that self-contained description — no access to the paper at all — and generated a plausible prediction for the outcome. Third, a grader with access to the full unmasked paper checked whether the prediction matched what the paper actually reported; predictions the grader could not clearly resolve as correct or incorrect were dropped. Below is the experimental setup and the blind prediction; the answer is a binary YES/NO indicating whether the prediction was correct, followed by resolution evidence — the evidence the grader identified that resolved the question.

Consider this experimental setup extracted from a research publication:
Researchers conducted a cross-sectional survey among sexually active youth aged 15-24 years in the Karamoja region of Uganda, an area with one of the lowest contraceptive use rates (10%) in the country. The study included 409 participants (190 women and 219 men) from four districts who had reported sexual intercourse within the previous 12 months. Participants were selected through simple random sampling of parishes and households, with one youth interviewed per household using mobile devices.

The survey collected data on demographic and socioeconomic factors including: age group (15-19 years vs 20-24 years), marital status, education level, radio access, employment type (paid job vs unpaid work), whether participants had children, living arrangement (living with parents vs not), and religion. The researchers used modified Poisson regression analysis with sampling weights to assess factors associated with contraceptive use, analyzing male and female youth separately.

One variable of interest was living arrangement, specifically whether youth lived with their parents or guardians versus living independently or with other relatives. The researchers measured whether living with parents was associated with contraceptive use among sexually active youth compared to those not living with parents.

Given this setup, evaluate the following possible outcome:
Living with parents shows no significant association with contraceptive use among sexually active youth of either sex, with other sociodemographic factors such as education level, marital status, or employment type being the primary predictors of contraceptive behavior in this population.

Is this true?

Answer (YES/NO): NO